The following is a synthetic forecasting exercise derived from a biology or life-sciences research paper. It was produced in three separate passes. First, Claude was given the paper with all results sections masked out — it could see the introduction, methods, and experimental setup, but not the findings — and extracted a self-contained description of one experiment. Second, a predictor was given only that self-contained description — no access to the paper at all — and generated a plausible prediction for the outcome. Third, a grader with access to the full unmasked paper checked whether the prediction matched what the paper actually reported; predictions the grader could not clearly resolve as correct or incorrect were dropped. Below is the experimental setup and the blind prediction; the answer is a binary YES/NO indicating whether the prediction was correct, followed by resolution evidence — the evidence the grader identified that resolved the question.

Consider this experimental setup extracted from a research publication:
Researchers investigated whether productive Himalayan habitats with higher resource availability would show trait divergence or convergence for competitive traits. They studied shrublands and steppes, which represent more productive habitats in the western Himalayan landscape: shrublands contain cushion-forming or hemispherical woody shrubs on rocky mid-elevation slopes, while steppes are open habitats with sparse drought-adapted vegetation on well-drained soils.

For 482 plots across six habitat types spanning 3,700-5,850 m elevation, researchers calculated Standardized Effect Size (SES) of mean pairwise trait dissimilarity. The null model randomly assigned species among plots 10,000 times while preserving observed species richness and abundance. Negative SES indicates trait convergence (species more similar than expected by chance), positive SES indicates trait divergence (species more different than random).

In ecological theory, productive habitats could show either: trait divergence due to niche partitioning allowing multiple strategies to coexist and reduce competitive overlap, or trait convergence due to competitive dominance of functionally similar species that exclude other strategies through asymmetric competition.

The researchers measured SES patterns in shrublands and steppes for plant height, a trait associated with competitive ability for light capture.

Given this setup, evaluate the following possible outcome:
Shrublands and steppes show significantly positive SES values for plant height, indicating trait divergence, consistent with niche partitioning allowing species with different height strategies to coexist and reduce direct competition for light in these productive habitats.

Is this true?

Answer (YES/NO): YES